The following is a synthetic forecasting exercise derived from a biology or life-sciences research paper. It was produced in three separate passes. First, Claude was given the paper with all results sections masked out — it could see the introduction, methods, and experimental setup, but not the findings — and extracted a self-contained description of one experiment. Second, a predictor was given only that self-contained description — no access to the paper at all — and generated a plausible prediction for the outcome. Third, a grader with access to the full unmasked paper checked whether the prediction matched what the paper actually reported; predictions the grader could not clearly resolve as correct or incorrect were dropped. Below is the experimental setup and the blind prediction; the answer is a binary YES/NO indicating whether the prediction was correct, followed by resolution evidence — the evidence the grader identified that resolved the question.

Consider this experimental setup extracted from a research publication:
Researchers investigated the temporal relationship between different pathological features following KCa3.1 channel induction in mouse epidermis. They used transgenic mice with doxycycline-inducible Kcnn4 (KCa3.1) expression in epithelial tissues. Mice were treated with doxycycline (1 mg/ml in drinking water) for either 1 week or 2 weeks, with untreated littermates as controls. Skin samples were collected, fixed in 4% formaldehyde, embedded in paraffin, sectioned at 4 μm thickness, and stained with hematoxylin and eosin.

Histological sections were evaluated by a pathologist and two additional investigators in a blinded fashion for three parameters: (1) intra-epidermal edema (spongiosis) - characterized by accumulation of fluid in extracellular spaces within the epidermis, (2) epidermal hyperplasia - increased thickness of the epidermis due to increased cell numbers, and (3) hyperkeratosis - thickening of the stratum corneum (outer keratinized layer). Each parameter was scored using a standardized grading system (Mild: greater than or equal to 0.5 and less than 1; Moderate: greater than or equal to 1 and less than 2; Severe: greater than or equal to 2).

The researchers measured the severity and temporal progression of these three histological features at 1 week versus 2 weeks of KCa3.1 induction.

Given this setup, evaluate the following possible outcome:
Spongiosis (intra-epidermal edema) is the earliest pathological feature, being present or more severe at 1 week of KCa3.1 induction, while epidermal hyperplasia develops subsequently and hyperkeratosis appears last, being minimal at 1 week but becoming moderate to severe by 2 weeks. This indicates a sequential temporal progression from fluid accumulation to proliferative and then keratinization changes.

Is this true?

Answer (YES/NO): NO